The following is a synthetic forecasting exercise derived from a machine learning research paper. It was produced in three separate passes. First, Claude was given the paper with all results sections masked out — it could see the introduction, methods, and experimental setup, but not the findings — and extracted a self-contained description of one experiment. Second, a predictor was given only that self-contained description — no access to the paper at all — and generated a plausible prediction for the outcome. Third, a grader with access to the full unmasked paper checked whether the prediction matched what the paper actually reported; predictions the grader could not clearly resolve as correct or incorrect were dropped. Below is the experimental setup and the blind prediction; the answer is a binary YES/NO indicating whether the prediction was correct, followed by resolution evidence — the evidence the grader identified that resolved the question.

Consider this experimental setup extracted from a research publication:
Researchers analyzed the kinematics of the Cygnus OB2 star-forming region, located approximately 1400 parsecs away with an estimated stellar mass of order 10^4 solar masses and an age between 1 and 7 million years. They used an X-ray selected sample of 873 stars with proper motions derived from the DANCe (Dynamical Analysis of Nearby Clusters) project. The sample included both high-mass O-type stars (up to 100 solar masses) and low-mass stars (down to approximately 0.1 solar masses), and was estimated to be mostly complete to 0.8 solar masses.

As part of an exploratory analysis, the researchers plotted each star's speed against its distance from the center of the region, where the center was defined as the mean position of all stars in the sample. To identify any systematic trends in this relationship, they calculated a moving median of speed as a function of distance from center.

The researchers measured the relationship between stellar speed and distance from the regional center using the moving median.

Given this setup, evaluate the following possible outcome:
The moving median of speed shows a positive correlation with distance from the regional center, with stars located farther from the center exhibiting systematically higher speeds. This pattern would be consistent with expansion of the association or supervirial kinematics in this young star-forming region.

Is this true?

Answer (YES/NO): NO